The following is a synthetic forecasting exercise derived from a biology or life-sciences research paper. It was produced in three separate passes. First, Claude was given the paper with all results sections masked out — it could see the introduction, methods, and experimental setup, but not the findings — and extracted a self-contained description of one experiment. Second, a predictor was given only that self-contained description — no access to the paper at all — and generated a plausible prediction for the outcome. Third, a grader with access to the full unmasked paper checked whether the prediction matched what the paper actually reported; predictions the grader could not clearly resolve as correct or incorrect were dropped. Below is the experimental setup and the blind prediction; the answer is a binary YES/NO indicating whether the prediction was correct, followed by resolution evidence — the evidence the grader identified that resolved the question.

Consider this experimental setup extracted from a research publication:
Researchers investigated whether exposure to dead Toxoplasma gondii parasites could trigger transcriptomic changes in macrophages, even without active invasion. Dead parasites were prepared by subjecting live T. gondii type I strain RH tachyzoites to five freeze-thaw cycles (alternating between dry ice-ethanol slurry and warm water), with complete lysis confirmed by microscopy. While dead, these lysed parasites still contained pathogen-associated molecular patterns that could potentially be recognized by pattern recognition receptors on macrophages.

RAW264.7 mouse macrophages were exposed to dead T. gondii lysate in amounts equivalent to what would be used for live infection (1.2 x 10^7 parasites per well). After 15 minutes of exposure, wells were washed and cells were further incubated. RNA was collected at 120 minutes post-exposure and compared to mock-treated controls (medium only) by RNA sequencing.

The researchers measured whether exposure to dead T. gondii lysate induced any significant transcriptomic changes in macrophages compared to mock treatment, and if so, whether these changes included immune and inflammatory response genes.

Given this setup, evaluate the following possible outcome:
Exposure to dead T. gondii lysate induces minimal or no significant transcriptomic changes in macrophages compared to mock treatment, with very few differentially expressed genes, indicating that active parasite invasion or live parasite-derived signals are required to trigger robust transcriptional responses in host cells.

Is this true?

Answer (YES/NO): NO